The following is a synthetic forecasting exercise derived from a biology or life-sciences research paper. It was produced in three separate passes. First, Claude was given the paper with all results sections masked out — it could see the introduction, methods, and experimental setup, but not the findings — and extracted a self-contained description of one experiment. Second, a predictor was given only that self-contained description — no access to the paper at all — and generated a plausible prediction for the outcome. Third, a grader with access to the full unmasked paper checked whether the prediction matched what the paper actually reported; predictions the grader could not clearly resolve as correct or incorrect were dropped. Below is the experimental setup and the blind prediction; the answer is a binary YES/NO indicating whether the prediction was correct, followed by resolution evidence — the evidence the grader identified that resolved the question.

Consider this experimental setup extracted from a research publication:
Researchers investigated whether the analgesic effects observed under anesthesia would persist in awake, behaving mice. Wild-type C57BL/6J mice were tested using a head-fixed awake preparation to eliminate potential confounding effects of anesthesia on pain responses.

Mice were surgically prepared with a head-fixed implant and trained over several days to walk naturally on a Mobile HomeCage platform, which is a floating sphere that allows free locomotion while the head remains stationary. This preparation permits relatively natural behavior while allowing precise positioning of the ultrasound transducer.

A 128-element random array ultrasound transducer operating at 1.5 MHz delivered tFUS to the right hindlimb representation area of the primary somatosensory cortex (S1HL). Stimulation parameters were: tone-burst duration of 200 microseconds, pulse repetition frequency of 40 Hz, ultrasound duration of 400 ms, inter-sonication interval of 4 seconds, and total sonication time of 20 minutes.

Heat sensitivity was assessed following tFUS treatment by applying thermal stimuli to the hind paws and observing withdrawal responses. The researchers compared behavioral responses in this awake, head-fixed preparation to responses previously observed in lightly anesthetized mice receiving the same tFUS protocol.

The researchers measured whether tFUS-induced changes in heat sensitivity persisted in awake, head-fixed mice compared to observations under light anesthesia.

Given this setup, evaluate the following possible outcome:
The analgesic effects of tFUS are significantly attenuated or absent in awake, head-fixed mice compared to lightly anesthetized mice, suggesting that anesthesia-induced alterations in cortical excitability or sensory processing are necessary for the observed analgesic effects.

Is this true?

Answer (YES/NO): NO